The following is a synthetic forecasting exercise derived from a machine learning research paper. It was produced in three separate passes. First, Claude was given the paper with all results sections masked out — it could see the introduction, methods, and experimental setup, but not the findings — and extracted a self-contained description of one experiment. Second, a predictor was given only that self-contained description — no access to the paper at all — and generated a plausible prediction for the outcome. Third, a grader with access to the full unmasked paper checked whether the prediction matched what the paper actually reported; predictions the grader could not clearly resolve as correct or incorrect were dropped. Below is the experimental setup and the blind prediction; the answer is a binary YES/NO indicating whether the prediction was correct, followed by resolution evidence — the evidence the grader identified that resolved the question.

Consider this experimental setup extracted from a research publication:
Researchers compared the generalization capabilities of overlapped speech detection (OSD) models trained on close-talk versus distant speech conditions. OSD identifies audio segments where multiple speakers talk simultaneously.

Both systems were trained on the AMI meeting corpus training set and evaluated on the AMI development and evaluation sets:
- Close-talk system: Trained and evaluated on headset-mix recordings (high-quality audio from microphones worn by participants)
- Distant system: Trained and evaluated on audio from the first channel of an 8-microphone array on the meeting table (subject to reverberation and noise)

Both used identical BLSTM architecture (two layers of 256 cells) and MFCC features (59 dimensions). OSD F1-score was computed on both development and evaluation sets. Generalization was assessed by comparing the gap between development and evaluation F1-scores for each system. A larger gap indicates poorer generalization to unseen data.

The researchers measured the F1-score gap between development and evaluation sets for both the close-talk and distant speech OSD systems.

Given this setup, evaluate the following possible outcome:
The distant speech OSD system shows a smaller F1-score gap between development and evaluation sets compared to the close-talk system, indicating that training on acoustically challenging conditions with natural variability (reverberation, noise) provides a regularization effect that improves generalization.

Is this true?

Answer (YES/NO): NO